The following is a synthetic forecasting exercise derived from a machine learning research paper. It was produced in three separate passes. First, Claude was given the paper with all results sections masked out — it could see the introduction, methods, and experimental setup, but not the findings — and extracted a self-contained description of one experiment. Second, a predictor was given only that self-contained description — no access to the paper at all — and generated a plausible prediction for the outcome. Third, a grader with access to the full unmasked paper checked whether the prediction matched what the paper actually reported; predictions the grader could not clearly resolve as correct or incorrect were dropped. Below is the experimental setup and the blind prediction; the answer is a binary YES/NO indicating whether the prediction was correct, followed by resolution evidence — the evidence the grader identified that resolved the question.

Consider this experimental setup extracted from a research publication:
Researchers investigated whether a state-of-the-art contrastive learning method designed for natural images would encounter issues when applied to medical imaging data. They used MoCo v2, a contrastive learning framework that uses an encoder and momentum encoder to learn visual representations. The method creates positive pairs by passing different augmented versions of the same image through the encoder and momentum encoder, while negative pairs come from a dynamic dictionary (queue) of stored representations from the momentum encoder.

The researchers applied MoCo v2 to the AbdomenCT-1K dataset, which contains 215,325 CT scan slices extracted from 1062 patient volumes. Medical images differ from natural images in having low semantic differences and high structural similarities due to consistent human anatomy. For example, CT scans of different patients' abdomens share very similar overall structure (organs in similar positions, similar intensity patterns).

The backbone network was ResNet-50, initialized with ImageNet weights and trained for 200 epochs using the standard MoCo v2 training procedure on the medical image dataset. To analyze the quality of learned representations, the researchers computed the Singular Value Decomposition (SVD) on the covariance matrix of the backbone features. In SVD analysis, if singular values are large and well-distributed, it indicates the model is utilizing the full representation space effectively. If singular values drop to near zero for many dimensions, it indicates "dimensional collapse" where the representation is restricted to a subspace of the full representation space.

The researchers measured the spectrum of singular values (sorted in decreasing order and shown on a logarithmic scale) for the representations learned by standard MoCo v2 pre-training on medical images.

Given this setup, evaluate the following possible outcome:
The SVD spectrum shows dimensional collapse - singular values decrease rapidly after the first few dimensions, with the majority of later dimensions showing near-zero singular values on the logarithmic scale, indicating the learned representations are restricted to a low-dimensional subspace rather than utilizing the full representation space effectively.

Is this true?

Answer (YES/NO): YES